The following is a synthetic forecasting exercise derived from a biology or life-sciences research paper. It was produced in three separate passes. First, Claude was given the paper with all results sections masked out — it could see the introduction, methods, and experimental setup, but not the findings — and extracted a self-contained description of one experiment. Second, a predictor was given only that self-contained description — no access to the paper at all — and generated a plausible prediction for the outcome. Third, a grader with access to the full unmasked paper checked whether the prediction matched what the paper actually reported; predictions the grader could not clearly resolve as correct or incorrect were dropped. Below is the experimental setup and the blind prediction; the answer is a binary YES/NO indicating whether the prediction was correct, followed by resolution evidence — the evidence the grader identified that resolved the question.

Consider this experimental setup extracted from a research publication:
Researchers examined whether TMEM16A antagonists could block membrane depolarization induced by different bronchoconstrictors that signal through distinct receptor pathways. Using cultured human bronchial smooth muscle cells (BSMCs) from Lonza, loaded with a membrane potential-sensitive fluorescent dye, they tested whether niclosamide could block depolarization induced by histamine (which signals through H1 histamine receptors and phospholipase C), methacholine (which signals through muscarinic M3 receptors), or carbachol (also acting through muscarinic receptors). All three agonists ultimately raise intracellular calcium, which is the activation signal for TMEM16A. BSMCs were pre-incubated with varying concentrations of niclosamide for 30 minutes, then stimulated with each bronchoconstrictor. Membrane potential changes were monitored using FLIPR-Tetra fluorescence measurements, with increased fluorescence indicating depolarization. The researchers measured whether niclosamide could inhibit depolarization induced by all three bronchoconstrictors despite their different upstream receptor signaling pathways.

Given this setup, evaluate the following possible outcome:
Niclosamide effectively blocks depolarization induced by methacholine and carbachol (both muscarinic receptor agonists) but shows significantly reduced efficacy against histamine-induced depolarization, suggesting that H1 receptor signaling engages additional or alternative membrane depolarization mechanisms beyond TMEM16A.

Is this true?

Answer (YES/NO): NO